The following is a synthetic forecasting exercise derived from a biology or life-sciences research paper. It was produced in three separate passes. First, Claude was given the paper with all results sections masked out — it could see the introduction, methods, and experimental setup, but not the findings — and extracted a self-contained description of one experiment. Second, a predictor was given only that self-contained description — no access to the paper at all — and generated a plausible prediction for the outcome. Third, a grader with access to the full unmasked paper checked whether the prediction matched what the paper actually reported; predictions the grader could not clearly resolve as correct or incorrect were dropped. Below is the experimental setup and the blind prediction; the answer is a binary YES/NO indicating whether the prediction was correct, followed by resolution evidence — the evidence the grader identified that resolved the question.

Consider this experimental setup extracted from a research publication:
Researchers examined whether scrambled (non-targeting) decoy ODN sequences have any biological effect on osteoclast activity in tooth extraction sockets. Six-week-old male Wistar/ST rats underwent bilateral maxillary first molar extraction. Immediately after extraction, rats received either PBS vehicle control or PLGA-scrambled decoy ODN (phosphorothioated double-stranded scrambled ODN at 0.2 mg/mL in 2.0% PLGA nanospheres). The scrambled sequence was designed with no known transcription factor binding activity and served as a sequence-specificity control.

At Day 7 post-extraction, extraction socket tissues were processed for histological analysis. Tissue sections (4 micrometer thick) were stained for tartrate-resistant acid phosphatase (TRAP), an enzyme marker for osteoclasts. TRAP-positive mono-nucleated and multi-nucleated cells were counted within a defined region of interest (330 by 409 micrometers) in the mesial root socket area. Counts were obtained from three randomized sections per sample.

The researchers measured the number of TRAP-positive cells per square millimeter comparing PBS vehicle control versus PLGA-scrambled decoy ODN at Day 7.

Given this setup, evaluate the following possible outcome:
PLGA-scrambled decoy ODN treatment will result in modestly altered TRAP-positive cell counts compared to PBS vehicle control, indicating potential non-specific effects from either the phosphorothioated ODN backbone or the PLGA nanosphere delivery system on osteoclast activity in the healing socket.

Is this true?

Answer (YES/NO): NO